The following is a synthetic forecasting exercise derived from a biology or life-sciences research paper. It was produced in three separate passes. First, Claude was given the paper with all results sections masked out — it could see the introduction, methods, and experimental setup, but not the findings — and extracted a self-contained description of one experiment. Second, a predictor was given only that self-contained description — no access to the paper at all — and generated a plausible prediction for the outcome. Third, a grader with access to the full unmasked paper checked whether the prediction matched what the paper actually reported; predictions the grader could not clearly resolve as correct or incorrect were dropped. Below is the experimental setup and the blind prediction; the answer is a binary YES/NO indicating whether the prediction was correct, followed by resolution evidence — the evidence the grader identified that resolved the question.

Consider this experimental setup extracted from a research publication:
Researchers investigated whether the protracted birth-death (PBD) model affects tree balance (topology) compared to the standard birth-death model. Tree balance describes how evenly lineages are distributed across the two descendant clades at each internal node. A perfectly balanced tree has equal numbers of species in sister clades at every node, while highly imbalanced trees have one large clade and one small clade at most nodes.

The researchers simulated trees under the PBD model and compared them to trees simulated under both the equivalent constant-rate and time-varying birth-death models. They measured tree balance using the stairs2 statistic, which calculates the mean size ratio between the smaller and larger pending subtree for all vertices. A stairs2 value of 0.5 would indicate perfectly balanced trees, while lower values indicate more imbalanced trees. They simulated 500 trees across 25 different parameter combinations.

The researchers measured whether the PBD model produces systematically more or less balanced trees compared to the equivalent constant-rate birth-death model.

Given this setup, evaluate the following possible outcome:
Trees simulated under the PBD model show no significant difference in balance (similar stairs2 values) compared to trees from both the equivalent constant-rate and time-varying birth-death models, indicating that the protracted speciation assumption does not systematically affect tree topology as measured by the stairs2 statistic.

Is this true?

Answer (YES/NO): YES